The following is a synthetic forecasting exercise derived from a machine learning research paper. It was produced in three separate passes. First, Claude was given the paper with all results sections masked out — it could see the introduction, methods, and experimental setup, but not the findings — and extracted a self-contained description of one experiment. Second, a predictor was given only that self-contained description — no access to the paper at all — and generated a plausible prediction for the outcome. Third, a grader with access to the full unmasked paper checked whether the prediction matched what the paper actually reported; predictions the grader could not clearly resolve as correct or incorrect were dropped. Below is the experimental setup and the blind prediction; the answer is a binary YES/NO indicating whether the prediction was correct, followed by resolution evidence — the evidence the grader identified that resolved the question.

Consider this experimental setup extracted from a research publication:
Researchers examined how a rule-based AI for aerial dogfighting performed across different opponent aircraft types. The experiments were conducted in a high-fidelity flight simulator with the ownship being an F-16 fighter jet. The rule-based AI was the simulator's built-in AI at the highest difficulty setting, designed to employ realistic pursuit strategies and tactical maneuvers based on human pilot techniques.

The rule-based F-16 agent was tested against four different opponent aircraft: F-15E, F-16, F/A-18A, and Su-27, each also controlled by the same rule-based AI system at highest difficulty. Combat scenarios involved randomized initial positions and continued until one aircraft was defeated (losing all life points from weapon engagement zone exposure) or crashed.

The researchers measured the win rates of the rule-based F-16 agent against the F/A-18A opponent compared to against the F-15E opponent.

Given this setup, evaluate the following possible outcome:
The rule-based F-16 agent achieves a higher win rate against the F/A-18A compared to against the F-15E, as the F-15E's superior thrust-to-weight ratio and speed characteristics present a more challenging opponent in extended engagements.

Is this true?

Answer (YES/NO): NO